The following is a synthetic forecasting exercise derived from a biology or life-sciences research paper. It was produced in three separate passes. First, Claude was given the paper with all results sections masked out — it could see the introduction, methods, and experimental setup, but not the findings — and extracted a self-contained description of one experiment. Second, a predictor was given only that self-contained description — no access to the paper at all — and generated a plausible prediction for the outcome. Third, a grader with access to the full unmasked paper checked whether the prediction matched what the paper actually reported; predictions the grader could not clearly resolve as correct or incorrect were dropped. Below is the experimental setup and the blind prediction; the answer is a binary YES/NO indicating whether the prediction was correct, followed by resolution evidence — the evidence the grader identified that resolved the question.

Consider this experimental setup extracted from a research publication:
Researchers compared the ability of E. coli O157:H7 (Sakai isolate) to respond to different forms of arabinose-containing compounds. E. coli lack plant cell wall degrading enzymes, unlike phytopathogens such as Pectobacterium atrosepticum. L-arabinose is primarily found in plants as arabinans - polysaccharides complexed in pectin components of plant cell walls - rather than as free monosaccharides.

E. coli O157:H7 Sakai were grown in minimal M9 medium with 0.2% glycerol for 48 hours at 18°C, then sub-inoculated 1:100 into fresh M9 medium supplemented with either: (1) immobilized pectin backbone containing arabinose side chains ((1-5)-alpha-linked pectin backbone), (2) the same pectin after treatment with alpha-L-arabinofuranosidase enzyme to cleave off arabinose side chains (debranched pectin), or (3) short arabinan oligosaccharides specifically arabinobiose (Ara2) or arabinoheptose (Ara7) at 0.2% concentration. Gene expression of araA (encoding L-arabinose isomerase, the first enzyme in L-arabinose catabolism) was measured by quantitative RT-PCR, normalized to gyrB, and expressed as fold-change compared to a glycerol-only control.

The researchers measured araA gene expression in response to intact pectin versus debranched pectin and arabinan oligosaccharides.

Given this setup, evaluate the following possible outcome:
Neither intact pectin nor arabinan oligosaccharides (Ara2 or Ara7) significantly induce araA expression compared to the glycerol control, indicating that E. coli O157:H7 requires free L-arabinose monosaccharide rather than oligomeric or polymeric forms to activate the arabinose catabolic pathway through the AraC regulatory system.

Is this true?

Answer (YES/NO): NO